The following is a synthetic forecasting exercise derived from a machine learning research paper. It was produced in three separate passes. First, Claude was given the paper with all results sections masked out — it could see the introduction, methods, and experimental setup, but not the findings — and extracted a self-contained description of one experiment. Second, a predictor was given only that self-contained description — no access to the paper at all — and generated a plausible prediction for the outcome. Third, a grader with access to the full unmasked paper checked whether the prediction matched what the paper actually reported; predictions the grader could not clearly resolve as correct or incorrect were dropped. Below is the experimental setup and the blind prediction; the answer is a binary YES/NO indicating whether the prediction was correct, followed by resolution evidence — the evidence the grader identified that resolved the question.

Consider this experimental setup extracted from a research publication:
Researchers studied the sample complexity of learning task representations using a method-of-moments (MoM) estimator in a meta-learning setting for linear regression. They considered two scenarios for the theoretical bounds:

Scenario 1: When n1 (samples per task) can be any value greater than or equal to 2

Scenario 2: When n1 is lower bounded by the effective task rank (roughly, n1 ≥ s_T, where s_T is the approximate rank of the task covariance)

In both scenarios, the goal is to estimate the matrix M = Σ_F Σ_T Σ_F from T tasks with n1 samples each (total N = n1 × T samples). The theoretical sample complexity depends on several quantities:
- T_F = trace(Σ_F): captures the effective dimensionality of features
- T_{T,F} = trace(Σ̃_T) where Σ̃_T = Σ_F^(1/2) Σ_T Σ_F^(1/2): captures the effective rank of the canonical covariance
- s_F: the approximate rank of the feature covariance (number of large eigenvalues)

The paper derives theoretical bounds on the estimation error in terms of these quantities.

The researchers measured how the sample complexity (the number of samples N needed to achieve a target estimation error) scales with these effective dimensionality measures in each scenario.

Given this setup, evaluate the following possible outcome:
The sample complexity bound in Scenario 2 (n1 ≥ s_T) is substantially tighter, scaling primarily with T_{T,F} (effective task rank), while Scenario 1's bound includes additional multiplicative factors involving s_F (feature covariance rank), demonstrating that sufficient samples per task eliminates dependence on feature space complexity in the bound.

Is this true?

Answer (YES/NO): NO